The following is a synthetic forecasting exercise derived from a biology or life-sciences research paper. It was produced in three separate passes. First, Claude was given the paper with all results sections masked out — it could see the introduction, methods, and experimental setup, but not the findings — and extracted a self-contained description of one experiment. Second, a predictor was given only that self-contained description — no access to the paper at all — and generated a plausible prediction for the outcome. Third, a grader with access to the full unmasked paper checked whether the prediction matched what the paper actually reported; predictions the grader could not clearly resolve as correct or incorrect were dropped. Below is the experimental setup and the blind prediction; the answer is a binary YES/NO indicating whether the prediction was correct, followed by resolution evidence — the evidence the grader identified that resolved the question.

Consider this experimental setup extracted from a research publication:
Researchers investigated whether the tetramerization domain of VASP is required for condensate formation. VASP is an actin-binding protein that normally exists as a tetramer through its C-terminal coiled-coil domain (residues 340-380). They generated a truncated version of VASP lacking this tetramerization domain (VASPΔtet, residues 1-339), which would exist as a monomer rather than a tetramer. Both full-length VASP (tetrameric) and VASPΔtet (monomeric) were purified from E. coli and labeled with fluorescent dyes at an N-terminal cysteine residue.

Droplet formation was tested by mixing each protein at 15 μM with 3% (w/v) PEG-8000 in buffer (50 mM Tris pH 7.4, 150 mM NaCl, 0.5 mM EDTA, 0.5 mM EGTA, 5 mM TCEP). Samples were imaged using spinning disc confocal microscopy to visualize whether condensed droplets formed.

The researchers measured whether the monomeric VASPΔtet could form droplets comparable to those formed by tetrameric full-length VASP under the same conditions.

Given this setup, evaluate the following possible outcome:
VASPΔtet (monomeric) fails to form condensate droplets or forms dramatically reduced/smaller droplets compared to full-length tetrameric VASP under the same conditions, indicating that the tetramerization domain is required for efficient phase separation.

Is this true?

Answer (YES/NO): YES